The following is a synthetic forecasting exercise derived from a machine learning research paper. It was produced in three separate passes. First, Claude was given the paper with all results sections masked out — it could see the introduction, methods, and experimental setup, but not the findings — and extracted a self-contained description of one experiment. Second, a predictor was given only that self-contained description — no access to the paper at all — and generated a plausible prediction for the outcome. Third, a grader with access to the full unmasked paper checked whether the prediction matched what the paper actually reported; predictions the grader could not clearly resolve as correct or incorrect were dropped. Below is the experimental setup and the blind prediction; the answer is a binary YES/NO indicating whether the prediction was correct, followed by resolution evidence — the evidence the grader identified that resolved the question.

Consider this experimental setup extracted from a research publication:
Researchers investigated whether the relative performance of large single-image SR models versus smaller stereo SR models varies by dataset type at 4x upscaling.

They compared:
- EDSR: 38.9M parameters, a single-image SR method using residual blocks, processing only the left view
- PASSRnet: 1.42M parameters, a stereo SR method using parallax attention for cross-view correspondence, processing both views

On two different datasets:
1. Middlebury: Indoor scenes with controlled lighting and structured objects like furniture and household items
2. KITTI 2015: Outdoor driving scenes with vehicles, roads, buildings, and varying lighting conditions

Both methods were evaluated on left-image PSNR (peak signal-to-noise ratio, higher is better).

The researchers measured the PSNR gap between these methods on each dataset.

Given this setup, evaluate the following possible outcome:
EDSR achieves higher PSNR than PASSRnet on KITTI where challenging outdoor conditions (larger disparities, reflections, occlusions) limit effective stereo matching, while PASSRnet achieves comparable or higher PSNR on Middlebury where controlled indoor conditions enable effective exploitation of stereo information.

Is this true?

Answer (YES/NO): NO